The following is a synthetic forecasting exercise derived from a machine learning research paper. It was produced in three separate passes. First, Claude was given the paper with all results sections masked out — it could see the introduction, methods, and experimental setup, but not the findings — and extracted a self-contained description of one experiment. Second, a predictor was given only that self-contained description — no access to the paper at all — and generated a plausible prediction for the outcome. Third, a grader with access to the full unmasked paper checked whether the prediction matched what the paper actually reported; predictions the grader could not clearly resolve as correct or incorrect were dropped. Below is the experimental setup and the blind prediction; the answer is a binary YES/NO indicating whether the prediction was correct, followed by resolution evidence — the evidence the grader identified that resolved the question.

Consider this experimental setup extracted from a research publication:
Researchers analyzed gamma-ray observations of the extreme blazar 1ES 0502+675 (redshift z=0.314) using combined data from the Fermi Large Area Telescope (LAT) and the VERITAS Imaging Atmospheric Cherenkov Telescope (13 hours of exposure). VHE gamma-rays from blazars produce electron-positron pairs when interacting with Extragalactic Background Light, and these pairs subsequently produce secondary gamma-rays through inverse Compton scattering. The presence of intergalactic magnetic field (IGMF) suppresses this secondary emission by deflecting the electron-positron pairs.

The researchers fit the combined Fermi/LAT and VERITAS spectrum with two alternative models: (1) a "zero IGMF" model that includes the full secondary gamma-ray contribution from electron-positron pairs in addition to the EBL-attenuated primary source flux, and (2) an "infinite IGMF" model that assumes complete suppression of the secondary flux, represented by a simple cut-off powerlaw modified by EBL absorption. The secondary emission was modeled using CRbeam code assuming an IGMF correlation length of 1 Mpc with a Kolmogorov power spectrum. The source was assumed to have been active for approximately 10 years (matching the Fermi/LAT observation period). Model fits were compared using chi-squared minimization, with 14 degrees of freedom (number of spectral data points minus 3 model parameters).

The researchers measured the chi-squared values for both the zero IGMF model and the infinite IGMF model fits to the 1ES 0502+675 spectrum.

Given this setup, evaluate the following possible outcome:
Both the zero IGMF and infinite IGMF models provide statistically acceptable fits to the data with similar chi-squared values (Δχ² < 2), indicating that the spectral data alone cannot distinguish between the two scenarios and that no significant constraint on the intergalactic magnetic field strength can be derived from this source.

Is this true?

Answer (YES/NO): NO